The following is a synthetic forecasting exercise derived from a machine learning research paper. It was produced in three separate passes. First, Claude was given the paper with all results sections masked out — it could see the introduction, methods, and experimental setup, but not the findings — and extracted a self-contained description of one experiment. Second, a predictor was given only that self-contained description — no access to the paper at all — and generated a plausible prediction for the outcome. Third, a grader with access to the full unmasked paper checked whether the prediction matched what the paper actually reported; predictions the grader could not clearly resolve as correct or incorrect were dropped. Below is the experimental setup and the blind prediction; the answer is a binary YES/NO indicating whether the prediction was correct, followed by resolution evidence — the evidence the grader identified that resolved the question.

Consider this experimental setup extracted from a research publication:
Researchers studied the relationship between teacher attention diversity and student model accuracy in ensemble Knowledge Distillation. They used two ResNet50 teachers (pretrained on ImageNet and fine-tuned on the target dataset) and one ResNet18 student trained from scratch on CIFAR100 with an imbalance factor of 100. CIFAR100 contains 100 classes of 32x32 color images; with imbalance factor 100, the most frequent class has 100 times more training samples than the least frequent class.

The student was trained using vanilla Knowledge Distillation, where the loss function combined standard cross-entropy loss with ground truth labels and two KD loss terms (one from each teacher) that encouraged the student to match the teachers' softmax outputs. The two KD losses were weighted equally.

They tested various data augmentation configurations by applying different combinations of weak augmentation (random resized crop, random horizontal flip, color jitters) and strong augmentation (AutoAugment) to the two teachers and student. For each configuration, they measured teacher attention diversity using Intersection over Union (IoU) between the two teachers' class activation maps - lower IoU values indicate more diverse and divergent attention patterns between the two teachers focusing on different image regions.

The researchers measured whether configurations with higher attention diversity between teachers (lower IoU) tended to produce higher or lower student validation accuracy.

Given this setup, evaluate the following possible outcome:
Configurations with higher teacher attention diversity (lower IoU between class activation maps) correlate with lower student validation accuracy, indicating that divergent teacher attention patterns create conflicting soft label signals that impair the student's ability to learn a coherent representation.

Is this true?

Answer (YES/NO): NO